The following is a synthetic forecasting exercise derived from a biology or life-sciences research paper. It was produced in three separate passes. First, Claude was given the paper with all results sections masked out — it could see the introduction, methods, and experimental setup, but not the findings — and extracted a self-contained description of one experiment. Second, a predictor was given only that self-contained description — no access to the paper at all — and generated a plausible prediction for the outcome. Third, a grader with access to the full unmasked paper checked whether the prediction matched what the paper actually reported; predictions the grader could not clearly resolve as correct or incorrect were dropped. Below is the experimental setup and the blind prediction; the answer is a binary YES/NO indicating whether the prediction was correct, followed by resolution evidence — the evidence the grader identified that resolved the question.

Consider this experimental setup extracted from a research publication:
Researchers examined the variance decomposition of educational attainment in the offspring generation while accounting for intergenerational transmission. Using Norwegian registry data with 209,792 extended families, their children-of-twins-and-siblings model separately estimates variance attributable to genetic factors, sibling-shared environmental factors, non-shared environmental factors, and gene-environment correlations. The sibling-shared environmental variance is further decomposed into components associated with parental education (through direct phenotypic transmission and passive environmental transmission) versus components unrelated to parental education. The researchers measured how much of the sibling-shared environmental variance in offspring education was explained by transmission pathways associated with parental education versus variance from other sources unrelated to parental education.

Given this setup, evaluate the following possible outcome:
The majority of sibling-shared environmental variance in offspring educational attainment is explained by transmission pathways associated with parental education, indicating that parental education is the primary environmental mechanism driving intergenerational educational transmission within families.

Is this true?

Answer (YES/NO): YES